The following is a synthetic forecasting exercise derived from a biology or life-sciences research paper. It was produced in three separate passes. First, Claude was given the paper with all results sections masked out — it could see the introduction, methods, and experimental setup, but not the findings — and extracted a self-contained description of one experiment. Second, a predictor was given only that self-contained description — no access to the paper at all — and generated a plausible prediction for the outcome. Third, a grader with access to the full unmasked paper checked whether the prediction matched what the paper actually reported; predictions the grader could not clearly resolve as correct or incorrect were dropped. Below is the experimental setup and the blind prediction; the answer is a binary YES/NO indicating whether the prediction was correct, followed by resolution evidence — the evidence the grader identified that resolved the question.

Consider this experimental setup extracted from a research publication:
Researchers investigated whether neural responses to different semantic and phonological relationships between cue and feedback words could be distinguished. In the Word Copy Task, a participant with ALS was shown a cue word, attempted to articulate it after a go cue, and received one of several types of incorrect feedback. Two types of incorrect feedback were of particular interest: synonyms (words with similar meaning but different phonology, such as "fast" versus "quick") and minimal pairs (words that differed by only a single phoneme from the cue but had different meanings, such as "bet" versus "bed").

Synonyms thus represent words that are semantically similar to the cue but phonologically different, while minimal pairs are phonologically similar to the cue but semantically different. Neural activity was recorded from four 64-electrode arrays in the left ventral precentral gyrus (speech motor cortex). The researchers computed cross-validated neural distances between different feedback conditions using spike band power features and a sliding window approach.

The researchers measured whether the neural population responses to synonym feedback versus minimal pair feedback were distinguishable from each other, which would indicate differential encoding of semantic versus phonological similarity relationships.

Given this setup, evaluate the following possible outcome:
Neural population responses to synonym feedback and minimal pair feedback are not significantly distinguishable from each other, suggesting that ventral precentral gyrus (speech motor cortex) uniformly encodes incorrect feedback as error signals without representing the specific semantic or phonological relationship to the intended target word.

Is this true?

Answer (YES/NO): NO